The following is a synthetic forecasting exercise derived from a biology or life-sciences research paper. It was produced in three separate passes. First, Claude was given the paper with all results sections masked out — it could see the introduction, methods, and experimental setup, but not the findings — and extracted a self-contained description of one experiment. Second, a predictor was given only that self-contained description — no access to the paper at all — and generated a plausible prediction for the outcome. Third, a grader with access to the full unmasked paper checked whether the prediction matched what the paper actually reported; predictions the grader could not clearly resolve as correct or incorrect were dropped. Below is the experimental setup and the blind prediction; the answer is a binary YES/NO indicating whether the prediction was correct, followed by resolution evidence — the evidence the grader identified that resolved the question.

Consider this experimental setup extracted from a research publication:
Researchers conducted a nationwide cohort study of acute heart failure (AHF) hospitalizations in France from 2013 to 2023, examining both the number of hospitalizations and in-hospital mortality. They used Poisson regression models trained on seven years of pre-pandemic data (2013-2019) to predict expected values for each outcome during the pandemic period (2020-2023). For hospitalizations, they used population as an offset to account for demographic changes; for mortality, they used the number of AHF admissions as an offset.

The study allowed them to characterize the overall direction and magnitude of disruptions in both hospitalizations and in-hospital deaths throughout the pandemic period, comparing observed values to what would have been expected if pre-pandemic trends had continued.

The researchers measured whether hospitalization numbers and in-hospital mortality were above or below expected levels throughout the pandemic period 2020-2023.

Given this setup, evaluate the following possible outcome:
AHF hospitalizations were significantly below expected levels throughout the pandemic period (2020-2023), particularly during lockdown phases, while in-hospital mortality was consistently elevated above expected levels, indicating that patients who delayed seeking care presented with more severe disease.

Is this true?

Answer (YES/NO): NO